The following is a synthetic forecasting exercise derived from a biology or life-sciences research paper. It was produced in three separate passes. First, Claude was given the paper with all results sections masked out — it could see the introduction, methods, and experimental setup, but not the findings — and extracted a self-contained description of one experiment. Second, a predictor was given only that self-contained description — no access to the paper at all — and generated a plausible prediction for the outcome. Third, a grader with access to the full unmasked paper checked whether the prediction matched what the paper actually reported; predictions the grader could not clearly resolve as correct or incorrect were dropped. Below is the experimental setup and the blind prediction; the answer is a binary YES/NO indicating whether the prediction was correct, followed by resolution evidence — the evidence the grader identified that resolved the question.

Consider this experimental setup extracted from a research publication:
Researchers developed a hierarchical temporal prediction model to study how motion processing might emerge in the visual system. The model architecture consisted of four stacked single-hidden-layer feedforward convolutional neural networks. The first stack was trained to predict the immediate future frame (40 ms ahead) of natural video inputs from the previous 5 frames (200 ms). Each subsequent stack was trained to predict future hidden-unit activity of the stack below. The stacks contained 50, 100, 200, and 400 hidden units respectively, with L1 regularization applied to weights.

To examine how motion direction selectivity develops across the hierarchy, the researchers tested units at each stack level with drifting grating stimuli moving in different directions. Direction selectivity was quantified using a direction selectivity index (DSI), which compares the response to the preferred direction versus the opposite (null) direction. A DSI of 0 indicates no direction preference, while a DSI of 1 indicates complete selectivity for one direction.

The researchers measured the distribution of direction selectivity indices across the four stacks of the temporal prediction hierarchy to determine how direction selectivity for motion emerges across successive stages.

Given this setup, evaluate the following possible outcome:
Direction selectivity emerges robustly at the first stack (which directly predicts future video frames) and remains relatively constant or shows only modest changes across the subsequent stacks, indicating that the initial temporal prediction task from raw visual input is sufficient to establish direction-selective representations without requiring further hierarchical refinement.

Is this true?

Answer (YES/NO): NO